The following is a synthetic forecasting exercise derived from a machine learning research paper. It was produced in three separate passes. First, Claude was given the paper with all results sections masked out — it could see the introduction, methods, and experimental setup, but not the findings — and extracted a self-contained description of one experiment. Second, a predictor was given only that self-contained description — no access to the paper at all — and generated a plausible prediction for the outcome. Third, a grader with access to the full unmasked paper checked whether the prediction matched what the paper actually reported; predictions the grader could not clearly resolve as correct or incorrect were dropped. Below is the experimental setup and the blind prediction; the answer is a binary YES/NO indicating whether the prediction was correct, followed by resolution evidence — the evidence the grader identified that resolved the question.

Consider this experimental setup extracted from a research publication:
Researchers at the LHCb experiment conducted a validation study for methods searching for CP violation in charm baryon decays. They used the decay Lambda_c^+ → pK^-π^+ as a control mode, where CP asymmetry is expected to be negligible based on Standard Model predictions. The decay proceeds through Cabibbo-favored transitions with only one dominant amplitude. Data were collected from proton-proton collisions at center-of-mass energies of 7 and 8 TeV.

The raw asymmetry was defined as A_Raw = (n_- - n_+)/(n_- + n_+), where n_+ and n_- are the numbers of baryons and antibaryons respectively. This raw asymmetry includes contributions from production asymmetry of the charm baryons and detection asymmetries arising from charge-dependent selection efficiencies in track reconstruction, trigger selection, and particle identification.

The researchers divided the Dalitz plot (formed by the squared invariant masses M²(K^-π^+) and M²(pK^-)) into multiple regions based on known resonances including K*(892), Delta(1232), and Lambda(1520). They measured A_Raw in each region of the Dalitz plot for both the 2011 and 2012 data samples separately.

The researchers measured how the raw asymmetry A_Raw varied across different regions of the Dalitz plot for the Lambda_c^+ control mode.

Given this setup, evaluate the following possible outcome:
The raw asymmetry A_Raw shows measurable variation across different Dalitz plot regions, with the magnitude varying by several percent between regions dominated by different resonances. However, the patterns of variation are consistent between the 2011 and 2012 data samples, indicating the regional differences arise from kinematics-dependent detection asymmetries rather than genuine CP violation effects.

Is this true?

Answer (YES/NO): NO